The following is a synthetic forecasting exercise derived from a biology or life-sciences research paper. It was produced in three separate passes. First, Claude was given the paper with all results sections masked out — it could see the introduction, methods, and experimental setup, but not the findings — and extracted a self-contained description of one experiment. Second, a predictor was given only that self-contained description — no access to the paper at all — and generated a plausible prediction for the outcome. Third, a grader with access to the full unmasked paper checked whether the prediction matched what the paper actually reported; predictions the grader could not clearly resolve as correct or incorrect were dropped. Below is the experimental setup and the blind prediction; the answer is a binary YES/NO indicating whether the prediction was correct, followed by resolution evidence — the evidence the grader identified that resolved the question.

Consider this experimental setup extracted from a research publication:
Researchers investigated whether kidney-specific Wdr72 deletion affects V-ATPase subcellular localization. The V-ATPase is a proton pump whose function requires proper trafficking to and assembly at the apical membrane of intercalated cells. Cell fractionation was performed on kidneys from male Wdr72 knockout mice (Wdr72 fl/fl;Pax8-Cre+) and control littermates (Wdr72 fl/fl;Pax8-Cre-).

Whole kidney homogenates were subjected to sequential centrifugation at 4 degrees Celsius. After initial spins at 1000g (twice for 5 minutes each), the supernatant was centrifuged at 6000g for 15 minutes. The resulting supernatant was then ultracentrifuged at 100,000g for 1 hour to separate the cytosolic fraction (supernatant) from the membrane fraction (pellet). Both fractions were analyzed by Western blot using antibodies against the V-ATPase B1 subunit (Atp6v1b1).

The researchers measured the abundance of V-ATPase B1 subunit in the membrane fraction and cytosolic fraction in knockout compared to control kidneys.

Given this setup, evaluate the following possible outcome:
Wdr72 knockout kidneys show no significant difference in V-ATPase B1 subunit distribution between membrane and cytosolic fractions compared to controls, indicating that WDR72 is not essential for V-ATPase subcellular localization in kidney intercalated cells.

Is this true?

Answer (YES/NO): NO